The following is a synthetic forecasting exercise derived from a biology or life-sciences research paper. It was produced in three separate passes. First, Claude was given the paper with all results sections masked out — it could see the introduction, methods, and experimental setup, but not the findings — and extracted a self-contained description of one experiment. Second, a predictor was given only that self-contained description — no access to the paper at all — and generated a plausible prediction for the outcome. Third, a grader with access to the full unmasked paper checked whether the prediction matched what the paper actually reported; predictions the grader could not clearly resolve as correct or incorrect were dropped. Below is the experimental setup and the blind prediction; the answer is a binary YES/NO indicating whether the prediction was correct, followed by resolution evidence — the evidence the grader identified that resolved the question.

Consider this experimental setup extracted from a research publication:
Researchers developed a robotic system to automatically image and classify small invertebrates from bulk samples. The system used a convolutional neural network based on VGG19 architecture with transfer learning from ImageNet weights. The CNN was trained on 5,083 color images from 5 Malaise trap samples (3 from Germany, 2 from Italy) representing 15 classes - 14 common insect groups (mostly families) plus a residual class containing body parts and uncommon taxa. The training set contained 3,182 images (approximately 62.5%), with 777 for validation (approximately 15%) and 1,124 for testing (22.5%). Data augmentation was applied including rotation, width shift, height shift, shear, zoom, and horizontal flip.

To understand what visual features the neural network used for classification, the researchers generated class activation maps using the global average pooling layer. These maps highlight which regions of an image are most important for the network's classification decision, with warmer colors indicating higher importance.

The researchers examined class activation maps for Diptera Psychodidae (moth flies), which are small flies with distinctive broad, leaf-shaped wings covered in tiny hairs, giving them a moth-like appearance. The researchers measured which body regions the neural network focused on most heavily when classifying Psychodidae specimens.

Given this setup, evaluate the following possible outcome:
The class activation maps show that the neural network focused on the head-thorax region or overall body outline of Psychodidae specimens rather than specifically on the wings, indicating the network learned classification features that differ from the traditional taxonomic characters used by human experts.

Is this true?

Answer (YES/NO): NO